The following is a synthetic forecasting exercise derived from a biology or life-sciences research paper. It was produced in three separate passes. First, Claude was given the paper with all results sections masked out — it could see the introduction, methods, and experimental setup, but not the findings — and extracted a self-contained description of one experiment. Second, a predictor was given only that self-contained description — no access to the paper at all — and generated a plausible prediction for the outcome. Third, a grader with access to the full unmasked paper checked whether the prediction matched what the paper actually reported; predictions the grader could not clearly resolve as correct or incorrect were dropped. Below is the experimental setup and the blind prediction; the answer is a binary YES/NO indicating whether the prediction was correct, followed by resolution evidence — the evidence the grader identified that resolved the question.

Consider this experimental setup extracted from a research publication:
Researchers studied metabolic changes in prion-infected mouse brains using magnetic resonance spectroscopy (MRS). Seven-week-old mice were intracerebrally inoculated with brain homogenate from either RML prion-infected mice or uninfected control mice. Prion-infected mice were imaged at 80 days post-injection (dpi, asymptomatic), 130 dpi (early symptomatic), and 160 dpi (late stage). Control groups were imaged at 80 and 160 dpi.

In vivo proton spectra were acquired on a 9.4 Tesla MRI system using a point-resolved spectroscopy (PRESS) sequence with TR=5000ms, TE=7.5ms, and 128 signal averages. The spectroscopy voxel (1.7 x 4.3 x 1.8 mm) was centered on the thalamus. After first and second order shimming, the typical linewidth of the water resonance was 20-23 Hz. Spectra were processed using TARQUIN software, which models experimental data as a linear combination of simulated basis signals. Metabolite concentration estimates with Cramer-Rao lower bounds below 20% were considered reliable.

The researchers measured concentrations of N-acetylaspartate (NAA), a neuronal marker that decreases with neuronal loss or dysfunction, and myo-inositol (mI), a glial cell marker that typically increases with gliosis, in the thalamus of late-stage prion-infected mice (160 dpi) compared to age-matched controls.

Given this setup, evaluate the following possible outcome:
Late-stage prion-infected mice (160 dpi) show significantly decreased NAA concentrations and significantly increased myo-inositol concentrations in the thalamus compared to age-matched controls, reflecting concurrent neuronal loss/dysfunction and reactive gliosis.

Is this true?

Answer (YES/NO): YES